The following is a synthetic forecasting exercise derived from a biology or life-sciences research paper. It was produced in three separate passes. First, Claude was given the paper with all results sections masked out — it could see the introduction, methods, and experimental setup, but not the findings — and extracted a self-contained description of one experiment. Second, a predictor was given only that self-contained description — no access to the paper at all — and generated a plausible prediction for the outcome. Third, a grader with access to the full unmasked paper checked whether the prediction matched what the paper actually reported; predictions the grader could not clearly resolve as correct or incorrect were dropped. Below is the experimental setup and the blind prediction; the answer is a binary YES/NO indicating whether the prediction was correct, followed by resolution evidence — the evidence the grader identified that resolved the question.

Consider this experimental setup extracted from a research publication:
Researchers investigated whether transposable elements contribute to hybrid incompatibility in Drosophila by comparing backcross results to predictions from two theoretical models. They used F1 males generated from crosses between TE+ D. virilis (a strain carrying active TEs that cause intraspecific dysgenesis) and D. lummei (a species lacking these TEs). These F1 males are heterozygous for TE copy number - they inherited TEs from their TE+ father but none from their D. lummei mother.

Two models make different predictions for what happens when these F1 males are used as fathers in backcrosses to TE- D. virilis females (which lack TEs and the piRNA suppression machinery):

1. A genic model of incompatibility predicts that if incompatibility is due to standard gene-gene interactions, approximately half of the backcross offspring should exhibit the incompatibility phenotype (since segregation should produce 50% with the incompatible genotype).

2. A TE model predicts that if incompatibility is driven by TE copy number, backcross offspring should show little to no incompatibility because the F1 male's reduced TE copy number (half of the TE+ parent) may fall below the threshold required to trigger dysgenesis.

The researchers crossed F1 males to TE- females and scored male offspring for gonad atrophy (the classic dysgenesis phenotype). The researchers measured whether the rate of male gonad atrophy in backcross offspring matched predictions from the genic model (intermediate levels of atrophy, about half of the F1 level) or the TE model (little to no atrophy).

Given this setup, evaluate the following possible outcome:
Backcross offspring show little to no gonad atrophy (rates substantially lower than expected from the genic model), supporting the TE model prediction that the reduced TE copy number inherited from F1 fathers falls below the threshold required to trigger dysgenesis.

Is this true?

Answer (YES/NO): YES